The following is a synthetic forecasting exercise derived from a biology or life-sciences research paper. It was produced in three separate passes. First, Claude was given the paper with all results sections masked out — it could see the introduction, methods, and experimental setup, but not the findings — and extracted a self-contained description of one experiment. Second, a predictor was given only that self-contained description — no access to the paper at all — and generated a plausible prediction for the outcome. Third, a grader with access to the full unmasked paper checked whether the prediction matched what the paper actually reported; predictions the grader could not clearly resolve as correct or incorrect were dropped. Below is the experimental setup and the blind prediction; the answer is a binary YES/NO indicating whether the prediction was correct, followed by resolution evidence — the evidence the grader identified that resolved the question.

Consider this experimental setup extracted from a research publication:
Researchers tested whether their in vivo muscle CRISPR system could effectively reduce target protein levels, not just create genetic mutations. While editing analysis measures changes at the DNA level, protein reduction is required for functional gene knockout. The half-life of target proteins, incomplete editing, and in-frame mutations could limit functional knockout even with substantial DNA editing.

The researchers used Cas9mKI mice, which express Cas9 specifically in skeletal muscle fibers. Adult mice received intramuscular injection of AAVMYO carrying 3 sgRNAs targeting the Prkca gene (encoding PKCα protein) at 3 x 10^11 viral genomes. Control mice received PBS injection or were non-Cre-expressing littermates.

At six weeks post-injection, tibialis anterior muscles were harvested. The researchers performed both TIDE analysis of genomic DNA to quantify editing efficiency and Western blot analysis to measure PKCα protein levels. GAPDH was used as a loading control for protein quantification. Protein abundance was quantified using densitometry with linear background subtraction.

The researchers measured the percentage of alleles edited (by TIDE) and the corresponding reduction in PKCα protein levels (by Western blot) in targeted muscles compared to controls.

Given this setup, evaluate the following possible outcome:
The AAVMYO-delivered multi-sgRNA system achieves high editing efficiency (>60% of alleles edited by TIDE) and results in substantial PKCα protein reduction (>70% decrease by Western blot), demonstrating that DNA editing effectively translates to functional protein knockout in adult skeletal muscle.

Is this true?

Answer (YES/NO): NO